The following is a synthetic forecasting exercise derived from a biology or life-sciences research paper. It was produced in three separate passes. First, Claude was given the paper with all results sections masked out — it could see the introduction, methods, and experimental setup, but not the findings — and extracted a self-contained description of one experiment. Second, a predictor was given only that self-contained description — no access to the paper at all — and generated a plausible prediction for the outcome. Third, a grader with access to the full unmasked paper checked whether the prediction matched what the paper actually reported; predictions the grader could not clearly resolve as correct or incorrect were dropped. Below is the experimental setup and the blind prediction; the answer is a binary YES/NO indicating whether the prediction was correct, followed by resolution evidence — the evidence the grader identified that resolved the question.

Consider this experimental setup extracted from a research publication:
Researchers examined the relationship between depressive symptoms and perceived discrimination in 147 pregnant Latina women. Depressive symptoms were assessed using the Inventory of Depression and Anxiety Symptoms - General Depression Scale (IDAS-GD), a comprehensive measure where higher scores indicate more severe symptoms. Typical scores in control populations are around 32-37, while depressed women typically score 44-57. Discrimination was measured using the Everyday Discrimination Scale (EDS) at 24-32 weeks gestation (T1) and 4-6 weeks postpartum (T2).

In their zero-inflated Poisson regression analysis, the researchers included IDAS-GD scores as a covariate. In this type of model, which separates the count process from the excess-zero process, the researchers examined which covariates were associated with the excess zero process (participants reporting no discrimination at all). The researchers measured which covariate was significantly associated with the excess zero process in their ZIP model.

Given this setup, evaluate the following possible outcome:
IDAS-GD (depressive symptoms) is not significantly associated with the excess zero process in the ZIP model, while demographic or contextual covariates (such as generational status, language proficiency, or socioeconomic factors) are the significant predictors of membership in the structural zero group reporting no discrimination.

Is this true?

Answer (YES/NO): NO